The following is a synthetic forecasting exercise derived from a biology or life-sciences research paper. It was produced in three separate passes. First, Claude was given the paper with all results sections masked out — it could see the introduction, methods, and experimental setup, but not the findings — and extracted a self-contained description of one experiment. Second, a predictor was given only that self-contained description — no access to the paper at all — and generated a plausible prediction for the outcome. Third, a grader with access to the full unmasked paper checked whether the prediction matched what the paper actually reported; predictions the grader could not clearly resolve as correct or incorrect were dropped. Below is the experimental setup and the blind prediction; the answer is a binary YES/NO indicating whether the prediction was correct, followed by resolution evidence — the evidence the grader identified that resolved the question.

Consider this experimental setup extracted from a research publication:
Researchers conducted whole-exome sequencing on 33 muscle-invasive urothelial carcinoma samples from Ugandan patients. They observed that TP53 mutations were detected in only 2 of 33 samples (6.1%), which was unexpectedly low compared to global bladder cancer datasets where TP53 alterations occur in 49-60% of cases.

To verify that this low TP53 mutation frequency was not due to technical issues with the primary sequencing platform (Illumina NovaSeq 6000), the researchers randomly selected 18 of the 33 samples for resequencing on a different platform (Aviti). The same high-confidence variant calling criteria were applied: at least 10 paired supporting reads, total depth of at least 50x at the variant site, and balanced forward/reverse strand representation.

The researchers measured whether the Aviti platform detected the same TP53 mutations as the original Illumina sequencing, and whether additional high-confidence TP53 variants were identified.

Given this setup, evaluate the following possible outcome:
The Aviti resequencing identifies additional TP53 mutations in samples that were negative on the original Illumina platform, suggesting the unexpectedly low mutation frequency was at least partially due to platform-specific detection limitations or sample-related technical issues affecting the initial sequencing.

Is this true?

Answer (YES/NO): NO